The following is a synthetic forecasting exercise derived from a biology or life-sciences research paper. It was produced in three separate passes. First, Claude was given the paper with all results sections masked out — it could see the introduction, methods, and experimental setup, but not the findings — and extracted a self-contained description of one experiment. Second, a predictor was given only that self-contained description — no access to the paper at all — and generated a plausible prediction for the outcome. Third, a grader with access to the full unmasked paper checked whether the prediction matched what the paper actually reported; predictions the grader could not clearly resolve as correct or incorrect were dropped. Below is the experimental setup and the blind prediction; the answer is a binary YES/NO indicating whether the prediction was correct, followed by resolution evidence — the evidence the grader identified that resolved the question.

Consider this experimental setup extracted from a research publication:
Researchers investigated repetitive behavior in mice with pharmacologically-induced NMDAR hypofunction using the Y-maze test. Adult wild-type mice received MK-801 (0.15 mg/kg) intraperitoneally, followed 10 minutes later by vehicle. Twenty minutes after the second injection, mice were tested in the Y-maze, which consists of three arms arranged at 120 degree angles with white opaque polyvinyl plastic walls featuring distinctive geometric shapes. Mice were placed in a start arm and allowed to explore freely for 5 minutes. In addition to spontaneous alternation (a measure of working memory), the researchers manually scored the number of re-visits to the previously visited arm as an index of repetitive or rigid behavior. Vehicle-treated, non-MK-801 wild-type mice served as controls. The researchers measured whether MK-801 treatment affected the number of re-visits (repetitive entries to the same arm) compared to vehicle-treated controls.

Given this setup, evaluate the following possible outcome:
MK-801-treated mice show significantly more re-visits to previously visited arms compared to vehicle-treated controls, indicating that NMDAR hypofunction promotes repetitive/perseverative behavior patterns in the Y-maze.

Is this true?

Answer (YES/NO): YES